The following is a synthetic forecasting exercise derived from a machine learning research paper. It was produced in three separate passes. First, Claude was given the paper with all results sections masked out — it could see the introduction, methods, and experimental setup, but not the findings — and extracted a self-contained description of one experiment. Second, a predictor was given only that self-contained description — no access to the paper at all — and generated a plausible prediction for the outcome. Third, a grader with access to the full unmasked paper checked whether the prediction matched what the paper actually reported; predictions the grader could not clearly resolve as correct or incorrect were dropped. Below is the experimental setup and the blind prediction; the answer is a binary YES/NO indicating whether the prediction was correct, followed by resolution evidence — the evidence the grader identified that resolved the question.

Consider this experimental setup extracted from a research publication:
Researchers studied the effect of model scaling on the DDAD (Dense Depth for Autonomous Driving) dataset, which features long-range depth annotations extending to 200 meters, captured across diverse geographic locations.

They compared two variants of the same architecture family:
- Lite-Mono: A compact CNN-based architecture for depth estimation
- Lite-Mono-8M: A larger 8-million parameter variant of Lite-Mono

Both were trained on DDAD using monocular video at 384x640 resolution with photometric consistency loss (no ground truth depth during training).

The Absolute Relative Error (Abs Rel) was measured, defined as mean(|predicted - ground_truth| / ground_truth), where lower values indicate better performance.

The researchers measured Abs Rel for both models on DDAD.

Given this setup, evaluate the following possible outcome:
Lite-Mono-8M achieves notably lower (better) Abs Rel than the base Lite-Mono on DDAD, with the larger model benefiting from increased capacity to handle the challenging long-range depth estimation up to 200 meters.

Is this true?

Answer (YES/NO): NO